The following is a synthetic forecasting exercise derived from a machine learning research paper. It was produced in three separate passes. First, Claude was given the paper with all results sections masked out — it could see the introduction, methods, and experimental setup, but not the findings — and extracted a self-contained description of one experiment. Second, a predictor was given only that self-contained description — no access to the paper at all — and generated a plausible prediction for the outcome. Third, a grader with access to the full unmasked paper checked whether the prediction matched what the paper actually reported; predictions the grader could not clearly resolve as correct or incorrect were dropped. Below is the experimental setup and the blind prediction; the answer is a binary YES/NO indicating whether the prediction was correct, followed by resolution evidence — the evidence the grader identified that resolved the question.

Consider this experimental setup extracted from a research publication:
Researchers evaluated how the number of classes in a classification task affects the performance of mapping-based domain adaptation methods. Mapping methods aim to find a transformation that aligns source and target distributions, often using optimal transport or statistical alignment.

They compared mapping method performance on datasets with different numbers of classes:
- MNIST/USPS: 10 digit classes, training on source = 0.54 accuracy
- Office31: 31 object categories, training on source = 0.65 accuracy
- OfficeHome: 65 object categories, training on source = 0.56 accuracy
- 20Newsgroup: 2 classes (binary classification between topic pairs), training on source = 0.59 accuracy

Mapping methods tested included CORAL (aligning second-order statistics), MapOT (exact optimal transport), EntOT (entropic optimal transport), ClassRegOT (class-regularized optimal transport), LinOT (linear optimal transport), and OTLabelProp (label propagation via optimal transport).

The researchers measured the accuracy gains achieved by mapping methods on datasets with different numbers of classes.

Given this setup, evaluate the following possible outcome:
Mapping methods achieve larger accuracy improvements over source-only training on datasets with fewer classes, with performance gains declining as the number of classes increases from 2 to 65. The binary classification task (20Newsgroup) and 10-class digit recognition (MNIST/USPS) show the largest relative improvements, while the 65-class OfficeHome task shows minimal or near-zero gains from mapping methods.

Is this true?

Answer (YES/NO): YES